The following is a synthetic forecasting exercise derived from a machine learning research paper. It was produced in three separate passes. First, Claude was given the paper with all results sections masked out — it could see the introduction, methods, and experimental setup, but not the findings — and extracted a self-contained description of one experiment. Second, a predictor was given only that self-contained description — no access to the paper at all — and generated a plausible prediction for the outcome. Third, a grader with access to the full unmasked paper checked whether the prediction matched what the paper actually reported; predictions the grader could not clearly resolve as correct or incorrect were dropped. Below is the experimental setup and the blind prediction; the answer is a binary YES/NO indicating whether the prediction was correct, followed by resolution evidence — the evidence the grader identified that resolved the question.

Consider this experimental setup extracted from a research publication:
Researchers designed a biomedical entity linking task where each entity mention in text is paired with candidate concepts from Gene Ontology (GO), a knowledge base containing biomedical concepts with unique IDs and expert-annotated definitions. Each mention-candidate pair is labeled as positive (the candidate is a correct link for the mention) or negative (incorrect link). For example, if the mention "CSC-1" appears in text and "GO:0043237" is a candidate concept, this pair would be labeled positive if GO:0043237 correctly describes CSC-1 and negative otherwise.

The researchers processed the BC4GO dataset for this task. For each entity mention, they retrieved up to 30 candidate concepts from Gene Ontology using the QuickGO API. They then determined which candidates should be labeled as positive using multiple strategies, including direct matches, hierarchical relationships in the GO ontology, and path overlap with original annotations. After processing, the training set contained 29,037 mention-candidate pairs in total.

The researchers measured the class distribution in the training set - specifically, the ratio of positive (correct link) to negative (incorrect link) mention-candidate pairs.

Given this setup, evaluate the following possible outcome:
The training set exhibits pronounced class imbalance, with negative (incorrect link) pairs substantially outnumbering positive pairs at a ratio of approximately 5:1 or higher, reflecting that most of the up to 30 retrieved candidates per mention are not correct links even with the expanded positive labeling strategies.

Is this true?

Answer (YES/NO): NO